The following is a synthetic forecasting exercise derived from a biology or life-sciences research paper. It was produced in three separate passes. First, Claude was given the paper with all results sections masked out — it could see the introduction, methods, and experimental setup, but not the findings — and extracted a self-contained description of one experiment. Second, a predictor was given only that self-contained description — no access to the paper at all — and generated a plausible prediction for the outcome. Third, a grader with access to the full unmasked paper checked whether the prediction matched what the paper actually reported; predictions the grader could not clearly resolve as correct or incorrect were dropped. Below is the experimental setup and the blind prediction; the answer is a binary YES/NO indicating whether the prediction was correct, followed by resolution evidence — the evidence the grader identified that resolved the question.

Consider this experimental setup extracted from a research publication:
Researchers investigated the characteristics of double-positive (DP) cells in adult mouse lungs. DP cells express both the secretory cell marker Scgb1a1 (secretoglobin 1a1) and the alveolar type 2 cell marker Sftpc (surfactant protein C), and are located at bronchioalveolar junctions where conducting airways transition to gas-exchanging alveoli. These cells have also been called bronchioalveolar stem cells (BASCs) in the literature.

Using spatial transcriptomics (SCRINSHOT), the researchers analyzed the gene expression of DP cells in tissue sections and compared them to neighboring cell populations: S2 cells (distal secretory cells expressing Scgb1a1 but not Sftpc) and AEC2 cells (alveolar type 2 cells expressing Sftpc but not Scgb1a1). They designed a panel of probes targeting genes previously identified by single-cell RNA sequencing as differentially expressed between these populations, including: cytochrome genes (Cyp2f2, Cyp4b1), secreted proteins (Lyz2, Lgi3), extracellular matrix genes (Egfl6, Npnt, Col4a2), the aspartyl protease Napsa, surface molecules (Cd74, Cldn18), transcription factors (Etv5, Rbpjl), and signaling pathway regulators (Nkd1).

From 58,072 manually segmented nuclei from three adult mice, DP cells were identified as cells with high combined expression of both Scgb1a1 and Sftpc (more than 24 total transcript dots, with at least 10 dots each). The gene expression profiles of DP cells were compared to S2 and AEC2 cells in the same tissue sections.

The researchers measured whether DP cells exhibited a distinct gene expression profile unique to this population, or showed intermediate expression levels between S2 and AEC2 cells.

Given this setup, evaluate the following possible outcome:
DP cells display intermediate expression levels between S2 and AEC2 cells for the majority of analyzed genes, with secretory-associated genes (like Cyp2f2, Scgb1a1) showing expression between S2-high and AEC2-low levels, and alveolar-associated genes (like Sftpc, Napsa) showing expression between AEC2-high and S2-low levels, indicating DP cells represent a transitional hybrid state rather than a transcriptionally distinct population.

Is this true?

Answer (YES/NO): NO